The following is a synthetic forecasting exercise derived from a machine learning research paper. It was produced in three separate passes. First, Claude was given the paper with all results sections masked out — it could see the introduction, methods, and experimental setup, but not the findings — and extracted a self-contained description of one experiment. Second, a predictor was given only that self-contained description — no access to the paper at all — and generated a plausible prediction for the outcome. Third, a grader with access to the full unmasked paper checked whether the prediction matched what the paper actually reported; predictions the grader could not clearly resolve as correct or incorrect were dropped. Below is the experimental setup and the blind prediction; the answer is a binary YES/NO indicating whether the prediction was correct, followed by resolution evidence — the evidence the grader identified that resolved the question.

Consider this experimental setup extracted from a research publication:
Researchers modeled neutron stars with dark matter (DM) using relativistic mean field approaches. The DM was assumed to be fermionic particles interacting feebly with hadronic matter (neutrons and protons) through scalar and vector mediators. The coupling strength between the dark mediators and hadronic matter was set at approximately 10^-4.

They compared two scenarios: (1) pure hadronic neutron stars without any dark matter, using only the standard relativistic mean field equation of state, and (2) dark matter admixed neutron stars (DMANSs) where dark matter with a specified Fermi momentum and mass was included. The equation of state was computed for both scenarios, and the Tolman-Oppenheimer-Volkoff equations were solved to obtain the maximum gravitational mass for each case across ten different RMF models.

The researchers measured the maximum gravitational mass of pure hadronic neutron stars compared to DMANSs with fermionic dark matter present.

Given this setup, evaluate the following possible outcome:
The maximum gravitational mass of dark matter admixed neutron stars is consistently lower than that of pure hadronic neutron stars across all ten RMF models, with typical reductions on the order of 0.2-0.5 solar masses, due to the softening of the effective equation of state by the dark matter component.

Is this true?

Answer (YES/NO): NO